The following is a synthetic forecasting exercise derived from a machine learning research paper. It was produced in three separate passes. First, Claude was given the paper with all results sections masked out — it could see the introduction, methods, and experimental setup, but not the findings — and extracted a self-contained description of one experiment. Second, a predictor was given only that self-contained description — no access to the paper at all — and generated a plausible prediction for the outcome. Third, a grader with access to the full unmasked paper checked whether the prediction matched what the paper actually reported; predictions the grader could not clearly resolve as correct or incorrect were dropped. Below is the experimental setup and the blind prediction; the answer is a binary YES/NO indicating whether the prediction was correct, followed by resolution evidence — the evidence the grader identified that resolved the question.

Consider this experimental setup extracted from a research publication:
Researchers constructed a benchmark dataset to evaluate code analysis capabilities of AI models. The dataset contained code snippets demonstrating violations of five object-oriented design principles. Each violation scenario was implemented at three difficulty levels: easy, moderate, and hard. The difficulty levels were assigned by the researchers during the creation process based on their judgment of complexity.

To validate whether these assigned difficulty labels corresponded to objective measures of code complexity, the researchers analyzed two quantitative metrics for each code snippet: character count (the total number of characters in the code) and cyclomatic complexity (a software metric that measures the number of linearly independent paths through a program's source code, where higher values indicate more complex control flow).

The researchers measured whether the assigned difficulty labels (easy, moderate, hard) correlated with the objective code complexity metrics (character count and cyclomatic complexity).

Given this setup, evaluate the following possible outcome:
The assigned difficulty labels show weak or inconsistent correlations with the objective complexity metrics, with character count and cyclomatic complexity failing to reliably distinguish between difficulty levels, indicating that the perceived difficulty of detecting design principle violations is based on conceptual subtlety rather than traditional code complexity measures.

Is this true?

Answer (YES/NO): NO